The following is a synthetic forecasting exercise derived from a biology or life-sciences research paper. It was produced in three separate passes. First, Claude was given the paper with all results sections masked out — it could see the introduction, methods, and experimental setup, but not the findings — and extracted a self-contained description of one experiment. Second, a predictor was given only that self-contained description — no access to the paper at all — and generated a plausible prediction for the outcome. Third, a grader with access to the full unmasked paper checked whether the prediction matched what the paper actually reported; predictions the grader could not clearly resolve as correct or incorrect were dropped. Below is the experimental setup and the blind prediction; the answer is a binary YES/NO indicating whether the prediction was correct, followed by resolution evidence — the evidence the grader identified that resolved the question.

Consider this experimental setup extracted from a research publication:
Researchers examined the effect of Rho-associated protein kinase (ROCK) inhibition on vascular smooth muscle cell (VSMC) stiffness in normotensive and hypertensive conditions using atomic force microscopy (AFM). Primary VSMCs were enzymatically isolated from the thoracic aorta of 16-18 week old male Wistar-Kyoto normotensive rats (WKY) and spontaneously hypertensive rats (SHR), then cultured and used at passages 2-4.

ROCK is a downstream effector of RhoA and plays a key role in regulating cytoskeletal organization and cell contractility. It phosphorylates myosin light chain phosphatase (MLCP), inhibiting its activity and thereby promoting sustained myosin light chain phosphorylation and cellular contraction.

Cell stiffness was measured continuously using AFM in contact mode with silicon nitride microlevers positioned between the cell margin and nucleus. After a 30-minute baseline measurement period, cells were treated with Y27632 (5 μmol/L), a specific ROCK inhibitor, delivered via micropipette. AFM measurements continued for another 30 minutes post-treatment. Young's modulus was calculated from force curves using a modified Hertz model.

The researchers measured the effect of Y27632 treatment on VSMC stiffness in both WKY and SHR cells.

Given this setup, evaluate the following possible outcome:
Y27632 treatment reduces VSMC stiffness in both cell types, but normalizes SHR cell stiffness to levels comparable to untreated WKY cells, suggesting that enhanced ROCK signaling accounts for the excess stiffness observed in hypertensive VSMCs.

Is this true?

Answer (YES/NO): NO